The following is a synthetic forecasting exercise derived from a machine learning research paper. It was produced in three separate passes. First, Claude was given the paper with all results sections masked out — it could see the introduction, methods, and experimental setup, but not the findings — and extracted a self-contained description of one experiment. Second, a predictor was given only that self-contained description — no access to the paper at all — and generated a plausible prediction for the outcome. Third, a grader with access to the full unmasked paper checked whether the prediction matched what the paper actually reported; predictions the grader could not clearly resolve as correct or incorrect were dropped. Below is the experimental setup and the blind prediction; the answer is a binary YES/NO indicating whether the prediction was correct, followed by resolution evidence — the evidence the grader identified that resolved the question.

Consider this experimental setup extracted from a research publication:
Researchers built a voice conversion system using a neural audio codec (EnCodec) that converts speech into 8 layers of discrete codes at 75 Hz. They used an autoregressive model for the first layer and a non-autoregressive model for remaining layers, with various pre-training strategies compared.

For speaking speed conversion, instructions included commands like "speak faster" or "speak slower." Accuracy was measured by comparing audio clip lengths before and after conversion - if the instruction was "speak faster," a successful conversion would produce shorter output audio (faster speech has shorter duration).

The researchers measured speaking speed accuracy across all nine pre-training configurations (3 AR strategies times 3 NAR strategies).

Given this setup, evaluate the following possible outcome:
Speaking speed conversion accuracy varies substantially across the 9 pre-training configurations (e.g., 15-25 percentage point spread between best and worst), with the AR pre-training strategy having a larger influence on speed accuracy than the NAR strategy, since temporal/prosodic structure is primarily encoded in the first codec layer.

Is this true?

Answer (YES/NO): NO